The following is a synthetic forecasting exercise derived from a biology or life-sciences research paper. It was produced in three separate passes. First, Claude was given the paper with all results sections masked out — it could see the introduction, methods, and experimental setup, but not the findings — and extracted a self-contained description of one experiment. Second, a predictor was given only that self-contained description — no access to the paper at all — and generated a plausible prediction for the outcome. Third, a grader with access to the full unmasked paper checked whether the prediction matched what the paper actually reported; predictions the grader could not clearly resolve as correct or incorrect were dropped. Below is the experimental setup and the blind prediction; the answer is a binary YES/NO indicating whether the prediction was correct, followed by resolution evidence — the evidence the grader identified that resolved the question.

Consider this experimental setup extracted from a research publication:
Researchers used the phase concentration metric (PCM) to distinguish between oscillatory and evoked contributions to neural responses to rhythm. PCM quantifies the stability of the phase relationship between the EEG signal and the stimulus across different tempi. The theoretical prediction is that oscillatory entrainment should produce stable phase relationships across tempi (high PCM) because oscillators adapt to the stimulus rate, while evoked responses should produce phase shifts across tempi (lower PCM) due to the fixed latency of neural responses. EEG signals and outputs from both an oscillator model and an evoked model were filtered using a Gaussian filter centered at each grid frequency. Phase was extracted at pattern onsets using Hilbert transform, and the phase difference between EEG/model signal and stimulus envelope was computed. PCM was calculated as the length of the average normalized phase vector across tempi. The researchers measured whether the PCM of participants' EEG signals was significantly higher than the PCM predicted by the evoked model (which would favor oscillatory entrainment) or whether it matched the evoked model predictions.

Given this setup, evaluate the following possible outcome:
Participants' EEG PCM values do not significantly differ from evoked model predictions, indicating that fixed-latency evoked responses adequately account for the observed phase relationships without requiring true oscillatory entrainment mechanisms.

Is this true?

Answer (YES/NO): NO